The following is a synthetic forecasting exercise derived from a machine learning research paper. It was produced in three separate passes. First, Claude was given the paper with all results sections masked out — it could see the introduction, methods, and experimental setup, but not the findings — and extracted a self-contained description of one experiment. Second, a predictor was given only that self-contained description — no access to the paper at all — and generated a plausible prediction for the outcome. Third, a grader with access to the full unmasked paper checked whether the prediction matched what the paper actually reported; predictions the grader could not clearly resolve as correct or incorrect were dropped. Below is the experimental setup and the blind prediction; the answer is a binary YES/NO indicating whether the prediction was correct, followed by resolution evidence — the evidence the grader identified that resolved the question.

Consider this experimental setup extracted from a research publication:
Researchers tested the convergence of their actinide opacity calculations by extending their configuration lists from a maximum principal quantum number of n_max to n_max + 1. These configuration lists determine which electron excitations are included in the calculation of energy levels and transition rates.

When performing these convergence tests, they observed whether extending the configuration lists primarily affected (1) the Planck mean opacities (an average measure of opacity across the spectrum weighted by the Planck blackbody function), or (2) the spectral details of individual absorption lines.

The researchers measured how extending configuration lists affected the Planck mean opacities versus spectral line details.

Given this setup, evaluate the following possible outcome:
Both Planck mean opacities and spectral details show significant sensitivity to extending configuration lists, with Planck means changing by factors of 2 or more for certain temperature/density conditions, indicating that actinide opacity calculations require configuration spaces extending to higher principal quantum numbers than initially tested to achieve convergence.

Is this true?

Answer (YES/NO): NO